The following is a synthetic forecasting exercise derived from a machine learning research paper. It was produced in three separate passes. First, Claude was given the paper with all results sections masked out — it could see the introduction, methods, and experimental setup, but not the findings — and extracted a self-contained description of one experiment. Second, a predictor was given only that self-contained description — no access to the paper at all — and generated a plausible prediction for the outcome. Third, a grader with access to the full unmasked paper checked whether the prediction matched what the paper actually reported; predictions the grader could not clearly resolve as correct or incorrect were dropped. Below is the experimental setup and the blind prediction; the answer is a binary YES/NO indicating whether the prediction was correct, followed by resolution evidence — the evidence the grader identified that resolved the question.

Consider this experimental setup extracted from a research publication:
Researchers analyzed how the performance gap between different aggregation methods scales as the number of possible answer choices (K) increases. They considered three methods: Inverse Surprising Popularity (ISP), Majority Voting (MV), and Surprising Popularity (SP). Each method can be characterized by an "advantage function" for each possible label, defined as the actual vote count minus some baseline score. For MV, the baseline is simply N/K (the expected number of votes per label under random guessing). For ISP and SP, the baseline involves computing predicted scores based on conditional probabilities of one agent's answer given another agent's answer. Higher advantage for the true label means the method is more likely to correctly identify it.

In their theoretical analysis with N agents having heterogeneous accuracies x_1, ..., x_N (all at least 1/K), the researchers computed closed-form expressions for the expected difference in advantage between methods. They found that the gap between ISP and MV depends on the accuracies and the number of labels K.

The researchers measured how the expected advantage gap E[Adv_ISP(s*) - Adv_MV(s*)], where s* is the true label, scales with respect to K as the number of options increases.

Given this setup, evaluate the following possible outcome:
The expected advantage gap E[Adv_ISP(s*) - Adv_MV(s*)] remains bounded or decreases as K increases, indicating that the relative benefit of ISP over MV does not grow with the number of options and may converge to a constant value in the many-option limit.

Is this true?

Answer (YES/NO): YES